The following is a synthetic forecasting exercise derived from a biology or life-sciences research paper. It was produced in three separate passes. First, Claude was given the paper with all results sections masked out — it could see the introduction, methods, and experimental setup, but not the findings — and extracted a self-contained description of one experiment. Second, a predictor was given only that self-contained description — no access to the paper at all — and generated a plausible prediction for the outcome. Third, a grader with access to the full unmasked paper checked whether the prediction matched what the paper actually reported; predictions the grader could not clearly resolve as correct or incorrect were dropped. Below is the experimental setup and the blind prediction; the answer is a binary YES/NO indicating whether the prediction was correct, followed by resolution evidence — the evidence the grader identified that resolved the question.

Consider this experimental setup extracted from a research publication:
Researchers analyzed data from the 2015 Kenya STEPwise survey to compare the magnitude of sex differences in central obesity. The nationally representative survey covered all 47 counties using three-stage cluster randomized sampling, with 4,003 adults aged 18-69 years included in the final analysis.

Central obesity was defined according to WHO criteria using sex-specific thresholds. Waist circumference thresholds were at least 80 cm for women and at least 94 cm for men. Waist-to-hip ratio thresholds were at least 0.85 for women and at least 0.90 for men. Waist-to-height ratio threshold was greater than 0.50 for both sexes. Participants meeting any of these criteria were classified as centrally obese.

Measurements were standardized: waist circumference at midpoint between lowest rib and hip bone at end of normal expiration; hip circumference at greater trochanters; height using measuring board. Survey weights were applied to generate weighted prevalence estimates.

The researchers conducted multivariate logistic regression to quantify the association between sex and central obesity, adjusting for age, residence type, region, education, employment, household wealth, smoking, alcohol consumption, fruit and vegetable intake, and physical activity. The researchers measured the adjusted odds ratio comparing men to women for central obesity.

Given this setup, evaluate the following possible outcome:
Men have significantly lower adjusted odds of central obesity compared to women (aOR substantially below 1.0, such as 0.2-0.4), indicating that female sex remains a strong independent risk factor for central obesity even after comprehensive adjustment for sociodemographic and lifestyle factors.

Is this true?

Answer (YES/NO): YES